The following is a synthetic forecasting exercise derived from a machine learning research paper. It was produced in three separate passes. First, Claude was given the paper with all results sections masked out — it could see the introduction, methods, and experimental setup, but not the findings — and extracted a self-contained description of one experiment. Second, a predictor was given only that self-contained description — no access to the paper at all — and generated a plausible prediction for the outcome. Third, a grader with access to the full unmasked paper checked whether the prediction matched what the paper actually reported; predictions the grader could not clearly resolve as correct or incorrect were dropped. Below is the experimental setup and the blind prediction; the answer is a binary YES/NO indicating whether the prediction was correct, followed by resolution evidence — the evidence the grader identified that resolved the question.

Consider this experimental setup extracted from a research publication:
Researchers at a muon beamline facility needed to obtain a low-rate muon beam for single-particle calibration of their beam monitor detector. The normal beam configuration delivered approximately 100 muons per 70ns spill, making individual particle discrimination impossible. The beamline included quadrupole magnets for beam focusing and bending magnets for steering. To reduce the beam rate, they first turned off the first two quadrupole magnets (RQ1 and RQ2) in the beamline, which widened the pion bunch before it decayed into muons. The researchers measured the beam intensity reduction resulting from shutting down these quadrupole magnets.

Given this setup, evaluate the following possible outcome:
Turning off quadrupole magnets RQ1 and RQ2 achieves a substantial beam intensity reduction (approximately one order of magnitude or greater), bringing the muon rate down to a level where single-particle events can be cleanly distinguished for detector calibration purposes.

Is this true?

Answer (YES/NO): NO